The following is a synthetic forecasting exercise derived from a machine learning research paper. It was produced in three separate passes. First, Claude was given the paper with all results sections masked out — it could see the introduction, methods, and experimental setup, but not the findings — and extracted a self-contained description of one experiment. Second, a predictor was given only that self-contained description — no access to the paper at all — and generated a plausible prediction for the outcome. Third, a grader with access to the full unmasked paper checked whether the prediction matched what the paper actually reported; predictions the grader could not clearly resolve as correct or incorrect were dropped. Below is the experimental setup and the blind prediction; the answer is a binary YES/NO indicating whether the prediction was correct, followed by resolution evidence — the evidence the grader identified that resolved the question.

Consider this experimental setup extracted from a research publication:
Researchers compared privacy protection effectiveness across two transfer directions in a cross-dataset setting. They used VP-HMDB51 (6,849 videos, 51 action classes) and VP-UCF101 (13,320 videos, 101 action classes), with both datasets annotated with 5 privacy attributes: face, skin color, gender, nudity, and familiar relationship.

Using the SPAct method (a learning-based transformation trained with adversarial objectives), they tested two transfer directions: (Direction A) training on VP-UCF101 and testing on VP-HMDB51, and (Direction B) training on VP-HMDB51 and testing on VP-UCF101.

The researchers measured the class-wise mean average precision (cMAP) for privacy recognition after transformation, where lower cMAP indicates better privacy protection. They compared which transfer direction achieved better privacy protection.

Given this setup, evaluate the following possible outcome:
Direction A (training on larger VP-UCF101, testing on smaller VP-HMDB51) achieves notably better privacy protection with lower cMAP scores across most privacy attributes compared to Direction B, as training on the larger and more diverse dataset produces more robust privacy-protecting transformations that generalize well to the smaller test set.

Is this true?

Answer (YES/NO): YES